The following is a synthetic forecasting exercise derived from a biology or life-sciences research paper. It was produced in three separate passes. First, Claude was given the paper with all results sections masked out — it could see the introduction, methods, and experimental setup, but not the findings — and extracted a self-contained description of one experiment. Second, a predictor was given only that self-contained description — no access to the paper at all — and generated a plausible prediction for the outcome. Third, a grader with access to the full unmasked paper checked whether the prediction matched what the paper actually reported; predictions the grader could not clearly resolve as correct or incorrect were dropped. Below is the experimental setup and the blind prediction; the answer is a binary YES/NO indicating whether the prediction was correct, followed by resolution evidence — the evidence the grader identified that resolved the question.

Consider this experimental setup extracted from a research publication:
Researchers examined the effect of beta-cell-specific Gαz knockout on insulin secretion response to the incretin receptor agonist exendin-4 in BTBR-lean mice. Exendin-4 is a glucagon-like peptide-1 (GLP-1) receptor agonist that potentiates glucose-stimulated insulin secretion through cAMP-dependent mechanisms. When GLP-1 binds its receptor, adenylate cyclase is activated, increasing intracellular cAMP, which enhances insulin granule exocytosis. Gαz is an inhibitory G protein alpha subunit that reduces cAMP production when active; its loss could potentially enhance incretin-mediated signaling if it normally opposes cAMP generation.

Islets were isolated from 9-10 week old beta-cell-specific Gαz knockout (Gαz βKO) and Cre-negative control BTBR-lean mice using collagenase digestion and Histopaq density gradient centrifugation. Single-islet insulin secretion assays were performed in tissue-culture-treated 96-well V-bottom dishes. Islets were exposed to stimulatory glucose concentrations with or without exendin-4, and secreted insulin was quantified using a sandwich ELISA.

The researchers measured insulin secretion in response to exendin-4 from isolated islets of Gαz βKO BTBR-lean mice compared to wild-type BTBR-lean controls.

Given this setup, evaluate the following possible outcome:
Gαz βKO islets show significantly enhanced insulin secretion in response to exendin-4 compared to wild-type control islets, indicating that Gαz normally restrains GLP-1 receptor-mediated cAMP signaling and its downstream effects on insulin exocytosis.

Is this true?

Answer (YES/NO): YES